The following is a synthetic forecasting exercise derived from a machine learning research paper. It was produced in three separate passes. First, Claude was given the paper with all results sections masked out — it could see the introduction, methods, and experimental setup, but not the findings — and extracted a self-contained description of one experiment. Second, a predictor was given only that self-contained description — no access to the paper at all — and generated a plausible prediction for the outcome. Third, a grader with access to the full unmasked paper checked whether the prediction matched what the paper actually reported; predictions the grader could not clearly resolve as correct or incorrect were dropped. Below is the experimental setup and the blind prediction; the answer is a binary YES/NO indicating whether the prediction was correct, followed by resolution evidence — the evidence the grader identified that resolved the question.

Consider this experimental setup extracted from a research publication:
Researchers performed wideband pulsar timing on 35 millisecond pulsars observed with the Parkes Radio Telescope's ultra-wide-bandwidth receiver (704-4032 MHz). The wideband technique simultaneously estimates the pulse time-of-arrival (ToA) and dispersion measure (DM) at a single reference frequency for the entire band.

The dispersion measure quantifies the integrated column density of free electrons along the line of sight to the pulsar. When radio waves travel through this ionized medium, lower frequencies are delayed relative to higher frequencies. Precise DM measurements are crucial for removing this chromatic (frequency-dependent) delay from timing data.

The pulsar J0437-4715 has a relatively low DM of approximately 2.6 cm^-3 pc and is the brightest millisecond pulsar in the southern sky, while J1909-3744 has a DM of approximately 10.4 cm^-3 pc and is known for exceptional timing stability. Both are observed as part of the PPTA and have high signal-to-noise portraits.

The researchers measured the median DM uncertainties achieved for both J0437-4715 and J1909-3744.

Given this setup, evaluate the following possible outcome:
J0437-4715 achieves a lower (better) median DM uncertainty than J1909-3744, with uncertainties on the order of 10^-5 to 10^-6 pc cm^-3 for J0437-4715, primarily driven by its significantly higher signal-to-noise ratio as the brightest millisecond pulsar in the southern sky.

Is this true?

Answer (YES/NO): YES